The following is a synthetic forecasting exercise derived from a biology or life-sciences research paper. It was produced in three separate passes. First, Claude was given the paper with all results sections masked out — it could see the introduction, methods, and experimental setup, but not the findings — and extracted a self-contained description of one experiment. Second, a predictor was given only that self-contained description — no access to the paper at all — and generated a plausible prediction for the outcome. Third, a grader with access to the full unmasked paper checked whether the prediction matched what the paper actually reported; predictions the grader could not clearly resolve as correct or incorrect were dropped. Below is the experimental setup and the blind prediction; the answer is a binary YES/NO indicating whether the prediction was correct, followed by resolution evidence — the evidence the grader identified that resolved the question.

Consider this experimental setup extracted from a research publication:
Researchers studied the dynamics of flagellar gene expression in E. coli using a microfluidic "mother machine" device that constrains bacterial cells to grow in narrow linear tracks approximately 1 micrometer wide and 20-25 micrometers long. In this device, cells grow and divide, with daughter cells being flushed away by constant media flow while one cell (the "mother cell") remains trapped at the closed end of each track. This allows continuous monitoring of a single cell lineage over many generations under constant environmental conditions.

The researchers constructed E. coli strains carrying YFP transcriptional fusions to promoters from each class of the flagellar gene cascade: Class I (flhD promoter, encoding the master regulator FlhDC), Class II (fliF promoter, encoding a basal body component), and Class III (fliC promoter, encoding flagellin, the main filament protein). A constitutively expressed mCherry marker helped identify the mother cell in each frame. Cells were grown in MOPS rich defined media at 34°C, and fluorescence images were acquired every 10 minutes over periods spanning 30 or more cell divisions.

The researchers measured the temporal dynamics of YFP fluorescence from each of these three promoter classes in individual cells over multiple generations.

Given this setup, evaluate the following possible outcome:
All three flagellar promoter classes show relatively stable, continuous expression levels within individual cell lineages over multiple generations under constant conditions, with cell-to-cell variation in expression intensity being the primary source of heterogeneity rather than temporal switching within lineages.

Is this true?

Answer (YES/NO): NO